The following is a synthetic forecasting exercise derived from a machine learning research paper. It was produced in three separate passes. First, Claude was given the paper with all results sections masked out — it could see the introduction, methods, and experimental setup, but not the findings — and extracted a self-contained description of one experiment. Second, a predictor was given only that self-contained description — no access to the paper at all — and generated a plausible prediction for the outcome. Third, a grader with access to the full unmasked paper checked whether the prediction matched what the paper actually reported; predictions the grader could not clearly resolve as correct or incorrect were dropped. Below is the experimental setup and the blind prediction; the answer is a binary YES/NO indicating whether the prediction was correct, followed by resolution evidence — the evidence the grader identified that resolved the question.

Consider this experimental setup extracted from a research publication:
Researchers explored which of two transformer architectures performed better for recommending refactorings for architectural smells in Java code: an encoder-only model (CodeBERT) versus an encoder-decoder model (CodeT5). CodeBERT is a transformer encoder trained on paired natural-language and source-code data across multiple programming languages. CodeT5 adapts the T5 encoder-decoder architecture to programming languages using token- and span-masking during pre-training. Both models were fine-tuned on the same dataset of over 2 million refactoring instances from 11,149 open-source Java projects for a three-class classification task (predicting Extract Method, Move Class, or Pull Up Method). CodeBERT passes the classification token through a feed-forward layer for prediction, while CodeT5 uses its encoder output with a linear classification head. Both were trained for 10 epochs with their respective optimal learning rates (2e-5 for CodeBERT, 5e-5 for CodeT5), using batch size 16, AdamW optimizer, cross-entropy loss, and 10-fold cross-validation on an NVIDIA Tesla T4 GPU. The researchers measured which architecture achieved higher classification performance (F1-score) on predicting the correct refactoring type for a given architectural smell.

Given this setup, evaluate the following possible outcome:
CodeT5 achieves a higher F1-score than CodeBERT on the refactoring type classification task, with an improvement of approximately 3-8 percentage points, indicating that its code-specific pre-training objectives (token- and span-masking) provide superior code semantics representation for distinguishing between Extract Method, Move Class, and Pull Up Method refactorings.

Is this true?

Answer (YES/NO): NO